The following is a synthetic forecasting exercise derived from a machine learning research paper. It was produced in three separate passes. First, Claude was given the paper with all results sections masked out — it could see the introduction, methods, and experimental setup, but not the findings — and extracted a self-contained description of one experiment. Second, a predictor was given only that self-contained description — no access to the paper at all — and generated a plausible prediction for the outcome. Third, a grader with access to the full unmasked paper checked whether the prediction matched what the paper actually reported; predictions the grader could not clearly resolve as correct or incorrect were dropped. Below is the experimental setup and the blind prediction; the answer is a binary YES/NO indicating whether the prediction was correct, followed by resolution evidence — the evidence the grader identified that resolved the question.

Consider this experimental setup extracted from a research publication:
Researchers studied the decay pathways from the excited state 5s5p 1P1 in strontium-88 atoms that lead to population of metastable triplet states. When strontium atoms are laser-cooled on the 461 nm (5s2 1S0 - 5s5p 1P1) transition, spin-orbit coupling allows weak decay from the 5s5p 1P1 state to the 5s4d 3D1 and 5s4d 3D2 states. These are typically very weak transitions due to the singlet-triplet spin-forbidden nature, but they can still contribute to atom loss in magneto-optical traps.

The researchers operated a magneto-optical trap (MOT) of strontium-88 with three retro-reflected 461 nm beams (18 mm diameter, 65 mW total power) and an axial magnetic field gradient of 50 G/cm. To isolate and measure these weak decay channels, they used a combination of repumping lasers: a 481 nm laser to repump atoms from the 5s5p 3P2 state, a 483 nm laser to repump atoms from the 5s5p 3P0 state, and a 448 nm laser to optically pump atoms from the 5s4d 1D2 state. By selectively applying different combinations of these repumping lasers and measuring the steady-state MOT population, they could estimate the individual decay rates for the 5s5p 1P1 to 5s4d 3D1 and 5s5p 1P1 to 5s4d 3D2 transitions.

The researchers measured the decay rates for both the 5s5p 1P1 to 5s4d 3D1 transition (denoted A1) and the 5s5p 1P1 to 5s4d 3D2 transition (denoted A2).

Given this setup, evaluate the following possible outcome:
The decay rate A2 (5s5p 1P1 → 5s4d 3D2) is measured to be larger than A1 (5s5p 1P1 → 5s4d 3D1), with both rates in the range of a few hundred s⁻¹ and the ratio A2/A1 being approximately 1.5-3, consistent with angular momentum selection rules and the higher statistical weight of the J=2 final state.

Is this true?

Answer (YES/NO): NO